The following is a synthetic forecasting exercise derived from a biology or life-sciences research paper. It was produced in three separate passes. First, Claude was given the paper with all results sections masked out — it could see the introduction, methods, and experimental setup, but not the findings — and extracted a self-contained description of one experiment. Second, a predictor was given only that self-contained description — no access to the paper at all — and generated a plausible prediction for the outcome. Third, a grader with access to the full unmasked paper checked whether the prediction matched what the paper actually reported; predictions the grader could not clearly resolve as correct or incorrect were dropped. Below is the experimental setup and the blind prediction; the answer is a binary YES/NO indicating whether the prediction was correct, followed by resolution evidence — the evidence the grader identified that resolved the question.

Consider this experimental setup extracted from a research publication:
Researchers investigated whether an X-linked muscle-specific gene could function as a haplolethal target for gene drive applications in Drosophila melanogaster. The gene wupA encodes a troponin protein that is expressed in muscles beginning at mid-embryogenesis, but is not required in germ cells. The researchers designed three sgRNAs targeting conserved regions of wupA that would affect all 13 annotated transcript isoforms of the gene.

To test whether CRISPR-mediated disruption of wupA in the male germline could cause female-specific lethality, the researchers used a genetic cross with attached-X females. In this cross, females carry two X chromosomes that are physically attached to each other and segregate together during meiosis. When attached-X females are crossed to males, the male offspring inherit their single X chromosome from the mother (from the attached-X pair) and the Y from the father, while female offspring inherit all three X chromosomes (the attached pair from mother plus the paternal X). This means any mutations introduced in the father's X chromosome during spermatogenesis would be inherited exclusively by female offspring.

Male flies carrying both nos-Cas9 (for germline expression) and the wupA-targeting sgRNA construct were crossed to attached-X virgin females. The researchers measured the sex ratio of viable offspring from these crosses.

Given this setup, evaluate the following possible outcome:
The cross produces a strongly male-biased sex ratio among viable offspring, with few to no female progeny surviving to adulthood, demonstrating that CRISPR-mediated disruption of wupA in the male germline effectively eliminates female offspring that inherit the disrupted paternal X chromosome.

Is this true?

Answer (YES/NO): NO